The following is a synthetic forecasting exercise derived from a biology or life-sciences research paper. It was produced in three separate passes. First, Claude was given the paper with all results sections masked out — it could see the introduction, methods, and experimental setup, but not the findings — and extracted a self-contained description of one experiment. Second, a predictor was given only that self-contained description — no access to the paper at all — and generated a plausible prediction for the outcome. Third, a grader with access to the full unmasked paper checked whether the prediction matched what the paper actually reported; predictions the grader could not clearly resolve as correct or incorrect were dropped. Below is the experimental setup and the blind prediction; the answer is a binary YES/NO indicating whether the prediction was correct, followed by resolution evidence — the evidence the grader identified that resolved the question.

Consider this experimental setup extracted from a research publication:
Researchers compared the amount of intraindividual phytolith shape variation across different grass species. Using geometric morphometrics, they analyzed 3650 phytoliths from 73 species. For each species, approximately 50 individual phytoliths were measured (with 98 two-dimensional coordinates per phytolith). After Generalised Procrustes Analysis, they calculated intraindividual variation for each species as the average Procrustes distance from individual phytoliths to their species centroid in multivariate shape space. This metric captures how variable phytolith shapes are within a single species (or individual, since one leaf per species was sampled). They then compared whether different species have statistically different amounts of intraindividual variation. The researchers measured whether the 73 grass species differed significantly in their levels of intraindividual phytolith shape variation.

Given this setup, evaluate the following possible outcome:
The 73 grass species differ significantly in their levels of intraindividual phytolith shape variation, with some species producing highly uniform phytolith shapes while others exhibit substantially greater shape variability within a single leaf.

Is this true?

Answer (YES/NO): YES